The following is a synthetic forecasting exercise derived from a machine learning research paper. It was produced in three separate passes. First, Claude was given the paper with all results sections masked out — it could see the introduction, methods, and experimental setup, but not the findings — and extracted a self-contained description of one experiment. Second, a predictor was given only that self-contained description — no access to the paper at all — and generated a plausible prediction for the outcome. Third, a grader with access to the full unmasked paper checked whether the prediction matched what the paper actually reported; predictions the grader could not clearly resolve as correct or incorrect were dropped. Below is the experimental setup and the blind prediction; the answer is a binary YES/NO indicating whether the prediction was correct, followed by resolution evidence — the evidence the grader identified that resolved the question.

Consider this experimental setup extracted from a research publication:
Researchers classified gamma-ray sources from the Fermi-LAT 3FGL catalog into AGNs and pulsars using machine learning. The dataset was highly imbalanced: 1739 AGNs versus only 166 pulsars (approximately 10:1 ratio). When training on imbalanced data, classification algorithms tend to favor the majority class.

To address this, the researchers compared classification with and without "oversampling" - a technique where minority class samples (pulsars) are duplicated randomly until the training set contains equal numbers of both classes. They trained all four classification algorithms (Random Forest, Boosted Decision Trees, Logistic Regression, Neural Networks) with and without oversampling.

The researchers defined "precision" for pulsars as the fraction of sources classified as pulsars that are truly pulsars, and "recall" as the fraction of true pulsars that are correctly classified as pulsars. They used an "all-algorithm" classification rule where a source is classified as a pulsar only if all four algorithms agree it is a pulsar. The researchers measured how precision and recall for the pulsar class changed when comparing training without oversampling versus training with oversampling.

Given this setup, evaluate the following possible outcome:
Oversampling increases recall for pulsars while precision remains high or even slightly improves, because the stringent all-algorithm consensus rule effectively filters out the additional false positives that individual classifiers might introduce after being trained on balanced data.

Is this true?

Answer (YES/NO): NO